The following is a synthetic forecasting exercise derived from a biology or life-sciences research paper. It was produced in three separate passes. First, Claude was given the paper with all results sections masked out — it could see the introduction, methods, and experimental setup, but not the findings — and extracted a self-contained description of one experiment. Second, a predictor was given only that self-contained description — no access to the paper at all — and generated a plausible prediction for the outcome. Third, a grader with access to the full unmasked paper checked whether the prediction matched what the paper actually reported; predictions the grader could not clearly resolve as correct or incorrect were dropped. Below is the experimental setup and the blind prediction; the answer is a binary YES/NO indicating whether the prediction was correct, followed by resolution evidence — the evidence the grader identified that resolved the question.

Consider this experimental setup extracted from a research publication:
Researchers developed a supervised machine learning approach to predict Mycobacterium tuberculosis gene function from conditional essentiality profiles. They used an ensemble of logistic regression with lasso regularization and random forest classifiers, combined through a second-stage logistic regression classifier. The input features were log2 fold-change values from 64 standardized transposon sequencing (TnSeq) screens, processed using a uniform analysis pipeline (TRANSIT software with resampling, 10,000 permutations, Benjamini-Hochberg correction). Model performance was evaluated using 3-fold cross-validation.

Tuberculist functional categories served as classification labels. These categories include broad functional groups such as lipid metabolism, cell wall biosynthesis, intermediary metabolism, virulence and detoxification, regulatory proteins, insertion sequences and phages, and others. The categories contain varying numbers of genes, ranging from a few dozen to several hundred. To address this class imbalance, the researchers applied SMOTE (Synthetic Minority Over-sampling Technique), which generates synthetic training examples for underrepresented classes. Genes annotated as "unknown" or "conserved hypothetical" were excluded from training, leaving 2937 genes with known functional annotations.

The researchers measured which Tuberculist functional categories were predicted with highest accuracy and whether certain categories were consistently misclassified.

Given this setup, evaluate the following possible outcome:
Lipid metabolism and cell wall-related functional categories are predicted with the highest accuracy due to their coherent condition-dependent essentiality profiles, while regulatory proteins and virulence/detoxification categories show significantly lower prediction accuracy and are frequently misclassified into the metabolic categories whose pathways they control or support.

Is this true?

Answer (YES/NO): NO